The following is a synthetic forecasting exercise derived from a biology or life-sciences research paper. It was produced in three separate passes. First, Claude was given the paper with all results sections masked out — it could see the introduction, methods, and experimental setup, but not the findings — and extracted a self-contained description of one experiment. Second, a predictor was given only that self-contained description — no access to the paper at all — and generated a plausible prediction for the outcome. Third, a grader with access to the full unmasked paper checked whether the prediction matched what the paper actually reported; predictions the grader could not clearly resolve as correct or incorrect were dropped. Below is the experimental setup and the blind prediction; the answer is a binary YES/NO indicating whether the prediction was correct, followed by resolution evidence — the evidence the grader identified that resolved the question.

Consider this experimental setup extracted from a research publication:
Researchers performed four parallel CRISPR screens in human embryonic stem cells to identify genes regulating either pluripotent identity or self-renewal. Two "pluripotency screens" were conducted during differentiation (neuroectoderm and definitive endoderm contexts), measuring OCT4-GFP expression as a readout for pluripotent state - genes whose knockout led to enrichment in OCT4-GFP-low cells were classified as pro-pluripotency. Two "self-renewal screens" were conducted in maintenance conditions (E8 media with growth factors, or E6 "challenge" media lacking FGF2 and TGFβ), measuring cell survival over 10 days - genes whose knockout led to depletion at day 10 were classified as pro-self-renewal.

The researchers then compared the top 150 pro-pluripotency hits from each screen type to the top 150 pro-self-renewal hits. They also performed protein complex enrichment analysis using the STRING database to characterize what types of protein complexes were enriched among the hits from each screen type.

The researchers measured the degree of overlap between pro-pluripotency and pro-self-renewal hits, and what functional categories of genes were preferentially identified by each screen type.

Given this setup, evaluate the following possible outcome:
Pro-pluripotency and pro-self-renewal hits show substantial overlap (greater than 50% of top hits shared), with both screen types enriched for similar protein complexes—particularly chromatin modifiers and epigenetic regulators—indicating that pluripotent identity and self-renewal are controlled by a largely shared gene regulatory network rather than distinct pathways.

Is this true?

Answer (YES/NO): NO